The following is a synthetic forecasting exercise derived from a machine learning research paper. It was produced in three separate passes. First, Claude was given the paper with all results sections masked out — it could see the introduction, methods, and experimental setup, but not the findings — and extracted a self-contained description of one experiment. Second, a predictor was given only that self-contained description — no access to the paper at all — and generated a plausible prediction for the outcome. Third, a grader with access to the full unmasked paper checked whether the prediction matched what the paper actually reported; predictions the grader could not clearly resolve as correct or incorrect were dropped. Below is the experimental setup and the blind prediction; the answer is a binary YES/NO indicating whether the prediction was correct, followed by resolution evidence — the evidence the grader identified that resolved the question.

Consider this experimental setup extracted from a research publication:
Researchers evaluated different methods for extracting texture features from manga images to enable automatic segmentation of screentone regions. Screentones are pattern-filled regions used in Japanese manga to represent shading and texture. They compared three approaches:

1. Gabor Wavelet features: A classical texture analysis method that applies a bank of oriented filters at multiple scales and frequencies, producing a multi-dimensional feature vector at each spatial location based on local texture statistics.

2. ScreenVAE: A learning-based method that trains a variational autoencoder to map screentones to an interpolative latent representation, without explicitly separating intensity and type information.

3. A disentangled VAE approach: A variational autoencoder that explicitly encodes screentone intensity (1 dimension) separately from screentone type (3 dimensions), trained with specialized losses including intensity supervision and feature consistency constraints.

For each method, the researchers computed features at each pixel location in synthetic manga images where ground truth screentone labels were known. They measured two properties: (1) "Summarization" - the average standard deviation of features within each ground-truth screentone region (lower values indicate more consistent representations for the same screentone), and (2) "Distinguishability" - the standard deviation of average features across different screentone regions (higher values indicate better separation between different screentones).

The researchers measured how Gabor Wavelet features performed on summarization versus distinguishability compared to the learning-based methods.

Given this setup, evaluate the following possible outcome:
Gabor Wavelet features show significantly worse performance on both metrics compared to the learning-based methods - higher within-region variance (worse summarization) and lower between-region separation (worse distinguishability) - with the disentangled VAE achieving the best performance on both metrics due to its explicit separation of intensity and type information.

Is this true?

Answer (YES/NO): NO